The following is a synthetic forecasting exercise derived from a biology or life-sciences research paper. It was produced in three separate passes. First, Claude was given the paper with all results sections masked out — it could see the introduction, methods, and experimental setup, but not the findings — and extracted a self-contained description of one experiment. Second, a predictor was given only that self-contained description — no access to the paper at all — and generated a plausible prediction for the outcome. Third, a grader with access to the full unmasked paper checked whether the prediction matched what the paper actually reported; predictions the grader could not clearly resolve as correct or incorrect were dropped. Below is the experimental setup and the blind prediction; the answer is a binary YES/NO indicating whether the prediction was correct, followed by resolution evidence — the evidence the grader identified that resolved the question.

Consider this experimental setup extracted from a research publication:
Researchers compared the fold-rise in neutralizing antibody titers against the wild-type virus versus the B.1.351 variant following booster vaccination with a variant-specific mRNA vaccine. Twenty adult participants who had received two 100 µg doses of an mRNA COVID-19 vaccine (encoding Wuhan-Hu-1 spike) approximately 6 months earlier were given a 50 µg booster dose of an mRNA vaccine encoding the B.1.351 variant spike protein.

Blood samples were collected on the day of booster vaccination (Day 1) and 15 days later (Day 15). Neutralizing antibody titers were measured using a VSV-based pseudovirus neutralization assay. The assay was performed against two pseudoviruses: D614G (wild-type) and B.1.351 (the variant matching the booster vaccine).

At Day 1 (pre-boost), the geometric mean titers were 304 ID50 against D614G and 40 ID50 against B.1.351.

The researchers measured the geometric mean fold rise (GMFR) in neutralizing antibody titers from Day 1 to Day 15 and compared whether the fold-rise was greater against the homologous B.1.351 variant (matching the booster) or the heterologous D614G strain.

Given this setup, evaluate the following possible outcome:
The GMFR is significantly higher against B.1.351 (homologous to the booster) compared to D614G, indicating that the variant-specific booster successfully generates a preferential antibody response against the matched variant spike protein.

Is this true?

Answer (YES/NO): YES